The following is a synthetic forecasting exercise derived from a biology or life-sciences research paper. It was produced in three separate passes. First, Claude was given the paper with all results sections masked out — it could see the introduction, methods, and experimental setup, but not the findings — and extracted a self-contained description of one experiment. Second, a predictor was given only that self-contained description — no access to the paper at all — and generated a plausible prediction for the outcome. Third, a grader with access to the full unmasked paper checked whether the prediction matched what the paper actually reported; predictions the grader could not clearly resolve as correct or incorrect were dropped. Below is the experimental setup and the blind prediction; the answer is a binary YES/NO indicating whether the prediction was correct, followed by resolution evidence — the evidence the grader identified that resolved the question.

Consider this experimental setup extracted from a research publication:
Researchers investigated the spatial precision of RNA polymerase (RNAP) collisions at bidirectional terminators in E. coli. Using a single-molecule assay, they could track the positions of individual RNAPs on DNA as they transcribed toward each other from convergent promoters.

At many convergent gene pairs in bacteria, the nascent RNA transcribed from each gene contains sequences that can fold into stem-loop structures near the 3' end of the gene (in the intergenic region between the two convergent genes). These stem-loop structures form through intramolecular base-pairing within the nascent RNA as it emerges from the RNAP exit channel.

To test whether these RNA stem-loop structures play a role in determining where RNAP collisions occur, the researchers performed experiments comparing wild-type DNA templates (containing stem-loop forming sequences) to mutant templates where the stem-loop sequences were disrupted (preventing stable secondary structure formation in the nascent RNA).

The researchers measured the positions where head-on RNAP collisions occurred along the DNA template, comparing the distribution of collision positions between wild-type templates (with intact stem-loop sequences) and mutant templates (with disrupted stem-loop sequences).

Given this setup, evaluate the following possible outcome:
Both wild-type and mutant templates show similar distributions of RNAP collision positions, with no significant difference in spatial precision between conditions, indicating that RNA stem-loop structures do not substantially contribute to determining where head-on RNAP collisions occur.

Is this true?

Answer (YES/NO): NO